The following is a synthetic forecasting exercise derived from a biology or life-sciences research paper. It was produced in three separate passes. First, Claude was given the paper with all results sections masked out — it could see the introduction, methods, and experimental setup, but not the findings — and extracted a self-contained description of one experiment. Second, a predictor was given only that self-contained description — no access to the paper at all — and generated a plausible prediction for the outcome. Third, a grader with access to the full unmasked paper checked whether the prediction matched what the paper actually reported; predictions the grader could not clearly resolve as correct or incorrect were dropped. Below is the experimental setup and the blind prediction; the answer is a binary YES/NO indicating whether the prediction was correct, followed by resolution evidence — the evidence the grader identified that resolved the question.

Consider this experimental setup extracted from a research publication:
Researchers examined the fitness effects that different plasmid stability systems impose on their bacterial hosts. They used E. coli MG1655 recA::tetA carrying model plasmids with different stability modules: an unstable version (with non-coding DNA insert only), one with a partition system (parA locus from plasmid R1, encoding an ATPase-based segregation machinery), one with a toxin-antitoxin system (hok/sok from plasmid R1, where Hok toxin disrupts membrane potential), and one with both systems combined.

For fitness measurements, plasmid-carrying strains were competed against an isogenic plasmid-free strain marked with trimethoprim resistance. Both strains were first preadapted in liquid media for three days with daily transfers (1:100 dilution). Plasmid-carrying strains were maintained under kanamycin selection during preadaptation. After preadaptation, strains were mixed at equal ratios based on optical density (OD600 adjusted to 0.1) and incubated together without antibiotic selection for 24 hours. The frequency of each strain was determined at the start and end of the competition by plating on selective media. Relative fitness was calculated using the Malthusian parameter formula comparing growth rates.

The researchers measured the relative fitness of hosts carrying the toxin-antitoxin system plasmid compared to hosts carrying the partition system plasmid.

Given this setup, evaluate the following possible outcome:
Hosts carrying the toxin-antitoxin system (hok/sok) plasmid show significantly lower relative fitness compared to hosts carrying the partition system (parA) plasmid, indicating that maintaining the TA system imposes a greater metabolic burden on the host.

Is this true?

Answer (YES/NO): NO